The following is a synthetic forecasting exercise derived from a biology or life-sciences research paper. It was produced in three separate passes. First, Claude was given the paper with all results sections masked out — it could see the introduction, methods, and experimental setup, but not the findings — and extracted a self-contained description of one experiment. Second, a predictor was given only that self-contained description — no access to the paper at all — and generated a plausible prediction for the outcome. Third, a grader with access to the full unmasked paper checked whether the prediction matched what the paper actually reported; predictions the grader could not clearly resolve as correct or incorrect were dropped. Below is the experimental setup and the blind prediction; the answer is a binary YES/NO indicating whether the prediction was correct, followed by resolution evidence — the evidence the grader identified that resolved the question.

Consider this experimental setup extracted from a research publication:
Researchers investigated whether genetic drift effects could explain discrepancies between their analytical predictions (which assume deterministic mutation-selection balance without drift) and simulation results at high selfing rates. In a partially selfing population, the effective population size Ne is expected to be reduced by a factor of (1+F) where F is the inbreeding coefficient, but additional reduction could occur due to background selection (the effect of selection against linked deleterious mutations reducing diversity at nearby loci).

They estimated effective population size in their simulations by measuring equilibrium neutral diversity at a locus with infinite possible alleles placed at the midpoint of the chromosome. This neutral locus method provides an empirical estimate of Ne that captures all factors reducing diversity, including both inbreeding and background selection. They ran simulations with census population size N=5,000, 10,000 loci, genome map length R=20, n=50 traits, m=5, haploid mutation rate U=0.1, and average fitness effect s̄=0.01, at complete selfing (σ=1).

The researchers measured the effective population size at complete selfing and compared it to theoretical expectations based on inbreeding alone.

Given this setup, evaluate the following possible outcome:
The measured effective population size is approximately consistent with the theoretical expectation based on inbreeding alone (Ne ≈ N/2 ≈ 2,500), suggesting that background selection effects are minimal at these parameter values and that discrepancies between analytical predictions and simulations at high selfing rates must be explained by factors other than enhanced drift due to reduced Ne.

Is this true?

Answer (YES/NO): NO